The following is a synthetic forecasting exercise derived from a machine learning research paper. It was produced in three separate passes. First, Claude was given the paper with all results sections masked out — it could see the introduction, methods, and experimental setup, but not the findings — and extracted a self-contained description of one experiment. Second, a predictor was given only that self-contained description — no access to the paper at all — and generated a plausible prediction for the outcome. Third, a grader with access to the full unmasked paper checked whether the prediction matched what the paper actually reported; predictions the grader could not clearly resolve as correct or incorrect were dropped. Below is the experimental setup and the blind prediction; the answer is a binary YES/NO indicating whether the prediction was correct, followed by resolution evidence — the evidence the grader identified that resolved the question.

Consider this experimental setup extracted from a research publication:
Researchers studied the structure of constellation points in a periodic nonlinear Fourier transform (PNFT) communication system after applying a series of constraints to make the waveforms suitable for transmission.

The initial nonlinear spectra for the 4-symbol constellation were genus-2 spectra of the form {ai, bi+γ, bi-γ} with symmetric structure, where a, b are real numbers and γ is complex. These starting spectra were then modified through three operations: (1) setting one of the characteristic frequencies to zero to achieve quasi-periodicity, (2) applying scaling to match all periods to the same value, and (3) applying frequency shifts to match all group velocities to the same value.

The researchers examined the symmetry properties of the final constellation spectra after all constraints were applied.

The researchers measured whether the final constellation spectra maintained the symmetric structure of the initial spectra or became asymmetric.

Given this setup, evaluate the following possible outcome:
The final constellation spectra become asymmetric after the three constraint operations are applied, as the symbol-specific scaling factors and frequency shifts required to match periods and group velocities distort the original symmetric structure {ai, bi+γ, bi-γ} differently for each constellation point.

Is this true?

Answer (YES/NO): YES